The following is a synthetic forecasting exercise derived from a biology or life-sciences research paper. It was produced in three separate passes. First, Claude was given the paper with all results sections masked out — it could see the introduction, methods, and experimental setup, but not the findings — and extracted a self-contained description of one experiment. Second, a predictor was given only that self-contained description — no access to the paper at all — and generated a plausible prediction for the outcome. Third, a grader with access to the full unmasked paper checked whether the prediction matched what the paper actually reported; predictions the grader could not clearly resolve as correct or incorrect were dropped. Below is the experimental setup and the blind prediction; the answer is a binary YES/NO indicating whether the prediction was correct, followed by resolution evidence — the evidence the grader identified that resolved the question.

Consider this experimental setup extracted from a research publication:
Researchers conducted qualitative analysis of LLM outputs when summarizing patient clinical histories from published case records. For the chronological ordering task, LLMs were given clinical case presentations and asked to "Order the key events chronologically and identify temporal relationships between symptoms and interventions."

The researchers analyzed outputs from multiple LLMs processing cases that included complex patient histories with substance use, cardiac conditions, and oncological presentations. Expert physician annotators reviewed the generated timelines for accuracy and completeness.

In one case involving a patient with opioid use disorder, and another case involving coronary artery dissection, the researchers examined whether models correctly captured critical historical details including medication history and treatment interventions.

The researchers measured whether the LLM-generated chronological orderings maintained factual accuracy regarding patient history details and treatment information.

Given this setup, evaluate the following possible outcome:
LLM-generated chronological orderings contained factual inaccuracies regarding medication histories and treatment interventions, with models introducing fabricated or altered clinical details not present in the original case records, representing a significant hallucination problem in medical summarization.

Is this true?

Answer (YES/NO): NO